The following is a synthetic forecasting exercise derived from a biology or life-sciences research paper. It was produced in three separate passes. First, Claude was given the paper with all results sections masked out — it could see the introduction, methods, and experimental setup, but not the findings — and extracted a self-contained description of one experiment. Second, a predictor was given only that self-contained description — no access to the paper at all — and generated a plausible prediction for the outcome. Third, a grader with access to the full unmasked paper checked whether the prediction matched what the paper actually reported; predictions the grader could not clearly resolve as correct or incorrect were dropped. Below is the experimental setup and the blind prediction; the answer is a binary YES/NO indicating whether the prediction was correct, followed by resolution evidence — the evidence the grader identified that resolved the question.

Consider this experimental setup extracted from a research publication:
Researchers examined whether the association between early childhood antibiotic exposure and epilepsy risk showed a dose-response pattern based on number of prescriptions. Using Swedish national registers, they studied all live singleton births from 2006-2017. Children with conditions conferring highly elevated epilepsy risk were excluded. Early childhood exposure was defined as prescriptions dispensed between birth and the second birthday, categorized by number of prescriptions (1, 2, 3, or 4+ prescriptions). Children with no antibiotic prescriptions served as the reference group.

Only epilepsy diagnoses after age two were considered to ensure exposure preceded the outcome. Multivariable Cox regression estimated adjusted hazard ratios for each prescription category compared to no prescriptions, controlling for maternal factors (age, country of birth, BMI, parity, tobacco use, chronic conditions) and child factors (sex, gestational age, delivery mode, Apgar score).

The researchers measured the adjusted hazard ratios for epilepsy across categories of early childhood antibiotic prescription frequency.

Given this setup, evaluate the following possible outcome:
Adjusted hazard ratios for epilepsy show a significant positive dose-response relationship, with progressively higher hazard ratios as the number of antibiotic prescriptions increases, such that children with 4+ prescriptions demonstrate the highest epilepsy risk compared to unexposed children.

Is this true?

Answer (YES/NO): NO